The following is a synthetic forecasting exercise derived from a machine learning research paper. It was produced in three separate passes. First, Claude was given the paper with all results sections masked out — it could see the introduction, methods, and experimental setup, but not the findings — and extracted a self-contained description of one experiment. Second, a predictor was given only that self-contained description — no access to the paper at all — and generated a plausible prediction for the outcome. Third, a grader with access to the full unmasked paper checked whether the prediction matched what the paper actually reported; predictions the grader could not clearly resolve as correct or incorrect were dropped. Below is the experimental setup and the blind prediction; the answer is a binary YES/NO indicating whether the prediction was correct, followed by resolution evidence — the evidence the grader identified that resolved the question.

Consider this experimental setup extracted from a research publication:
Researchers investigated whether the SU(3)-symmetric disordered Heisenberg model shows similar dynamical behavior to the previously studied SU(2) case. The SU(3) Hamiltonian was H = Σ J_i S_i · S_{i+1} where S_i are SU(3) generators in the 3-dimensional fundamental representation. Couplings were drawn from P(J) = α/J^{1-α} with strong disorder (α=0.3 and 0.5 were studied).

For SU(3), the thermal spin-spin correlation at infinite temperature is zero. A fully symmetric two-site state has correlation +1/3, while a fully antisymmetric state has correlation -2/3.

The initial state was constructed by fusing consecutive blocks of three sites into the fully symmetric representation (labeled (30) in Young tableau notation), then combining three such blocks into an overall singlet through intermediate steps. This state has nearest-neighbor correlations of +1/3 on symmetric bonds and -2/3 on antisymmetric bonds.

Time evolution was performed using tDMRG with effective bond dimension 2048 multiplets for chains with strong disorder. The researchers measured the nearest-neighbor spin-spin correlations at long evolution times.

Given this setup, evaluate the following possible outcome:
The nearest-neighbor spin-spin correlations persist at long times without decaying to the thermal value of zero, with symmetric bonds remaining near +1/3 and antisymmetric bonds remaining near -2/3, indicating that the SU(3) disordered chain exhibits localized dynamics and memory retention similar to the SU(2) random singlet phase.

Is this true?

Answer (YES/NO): NO